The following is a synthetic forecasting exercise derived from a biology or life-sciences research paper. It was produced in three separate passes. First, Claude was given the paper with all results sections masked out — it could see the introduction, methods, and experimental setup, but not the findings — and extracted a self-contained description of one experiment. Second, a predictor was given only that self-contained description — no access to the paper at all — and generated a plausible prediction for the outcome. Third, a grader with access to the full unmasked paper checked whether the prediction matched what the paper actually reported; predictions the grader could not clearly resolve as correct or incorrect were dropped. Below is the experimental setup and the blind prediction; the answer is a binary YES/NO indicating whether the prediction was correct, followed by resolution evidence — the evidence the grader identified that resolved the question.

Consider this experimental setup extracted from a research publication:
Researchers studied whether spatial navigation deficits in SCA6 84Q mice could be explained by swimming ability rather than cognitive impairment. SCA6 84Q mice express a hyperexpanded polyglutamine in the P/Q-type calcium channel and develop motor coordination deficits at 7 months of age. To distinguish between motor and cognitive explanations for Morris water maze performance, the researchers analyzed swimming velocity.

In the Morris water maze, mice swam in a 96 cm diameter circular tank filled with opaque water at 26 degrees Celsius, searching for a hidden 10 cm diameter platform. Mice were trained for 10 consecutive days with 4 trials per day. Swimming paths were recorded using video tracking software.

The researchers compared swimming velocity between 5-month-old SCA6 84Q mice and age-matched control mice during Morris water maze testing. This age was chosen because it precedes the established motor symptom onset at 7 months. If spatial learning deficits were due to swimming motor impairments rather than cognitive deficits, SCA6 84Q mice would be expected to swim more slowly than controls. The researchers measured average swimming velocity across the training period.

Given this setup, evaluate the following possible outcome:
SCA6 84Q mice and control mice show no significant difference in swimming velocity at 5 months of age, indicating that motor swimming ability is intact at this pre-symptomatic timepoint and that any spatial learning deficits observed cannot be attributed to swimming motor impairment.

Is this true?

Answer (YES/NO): NO